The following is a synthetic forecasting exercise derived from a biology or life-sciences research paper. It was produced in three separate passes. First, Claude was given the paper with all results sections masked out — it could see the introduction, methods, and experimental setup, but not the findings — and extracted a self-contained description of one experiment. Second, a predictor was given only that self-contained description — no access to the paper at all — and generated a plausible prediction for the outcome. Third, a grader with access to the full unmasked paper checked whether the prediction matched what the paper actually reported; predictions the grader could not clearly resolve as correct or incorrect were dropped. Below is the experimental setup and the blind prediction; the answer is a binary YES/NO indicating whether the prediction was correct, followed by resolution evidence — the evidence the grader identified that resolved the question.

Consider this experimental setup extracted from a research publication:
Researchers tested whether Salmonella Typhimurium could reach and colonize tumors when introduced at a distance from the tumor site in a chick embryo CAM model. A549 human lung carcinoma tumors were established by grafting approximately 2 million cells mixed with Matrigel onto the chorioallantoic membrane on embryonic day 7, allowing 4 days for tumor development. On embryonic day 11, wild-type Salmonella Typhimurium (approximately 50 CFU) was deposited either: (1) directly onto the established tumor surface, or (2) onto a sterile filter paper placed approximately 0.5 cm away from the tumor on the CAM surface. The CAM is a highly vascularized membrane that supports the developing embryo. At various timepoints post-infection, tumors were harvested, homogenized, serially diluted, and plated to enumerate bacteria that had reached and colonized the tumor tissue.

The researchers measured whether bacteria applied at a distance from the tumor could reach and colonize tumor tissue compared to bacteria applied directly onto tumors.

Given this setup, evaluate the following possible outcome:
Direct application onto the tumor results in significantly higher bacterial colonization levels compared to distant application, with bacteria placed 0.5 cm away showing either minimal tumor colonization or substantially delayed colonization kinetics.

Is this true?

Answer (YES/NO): NO